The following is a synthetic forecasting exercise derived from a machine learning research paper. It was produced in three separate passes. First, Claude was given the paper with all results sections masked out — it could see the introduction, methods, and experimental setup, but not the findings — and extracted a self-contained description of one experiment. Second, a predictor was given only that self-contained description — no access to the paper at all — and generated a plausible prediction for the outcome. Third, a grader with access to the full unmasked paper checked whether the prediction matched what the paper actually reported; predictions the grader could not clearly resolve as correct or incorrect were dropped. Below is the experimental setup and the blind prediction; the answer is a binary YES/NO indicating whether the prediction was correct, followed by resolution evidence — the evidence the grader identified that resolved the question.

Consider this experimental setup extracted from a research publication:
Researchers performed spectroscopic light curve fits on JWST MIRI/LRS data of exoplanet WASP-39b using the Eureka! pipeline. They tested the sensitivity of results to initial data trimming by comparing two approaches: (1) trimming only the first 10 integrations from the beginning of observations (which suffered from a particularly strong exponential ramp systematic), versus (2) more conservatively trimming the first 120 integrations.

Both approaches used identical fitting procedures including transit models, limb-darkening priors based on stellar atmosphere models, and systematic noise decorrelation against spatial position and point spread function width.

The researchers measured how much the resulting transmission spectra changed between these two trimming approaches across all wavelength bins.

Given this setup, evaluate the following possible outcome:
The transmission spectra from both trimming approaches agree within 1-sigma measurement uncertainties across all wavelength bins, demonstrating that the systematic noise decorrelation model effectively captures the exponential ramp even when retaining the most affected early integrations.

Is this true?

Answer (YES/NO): YES